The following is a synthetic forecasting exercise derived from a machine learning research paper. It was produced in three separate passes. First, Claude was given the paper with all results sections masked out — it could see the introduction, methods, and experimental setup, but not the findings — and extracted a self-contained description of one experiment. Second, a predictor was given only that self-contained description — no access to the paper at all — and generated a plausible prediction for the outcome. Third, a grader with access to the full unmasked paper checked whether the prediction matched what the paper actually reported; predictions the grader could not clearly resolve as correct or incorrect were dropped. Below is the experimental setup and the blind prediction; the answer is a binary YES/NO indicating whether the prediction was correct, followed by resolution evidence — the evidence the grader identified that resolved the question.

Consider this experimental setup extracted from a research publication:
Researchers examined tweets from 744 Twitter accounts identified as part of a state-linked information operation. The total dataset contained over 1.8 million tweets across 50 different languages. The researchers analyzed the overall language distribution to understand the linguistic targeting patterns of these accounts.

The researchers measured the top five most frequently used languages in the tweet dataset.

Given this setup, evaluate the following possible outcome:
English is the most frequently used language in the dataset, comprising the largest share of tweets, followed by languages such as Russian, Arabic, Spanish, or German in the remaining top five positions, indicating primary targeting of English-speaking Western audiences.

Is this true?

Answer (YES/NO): NO